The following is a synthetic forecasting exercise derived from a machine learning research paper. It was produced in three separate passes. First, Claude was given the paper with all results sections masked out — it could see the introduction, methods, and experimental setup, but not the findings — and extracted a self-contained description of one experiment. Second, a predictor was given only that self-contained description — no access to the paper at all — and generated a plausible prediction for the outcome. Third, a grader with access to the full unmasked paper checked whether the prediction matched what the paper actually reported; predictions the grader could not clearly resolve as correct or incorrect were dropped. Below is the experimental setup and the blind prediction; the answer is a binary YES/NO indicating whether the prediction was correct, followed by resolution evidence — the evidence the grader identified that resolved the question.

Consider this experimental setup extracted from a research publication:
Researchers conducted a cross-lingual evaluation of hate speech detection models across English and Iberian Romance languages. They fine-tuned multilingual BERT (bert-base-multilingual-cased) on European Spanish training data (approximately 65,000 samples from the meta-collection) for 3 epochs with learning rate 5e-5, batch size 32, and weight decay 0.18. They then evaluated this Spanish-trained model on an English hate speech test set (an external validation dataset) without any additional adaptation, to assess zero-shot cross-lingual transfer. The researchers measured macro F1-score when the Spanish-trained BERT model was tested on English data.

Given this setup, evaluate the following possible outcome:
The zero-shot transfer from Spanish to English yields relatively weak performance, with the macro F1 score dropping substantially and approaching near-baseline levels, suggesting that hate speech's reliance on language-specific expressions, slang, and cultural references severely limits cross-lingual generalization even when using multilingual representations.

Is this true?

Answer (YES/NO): YES